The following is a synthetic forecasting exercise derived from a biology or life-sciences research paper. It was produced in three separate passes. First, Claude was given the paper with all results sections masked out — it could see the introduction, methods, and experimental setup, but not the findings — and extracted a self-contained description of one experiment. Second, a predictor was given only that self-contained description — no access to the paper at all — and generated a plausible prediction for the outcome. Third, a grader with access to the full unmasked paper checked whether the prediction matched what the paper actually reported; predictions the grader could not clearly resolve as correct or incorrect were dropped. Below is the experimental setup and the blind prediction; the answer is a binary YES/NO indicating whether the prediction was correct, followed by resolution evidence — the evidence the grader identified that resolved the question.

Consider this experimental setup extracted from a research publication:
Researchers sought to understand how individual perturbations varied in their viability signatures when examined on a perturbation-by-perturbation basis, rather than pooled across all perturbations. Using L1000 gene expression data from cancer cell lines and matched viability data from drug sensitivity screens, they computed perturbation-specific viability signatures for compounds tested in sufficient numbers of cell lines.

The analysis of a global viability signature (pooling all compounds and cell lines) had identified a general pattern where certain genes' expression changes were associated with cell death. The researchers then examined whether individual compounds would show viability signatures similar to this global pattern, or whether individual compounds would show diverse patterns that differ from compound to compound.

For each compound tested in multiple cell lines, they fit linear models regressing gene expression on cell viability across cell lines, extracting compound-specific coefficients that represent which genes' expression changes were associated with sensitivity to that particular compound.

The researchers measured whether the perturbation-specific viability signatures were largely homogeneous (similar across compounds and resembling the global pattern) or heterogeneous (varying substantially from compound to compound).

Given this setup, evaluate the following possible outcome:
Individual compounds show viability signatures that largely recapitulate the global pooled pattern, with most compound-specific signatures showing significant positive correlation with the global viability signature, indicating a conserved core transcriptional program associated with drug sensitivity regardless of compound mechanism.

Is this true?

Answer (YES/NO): NO